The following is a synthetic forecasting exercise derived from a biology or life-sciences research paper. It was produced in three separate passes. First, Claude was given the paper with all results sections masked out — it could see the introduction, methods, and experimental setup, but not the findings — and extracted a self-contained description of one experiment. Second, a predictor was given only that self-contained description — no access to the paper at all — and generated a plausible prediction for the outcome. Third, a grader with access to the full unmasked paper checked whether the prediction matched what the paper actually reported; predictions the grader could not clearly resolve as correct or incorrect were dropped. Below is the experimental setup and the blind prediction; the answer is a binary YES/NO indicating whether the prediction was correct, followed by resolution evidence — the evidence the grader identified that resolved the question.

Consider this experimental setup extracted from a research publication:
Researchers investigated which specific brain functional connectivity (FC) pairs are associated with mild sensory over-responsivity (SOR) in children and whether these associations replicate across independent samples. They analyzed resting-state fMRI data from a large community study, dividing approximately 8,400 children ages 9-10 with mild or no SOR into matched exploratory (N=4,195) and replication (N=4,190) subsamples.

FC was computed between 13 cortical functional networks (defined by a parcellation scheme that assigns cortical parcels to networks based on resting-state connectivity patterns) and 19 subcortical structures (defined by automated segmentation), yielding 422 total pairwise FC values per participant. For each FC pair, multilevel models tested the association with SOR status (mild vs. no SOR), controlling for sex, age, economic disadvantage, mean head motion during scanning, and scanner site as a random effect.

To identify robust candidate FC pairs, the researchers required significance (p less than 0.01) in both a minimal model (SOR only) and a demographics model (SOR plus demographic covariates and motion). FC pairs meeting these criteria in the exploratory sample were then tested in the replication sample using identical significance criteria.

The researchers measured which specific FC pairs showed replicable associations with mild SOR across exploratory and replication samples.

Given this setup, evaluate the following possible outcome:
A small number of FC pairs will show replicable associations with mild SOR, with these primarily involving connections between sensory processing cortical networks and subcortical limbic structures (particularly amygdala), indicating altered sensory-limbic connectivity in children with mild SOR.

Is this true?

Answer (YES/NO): NO